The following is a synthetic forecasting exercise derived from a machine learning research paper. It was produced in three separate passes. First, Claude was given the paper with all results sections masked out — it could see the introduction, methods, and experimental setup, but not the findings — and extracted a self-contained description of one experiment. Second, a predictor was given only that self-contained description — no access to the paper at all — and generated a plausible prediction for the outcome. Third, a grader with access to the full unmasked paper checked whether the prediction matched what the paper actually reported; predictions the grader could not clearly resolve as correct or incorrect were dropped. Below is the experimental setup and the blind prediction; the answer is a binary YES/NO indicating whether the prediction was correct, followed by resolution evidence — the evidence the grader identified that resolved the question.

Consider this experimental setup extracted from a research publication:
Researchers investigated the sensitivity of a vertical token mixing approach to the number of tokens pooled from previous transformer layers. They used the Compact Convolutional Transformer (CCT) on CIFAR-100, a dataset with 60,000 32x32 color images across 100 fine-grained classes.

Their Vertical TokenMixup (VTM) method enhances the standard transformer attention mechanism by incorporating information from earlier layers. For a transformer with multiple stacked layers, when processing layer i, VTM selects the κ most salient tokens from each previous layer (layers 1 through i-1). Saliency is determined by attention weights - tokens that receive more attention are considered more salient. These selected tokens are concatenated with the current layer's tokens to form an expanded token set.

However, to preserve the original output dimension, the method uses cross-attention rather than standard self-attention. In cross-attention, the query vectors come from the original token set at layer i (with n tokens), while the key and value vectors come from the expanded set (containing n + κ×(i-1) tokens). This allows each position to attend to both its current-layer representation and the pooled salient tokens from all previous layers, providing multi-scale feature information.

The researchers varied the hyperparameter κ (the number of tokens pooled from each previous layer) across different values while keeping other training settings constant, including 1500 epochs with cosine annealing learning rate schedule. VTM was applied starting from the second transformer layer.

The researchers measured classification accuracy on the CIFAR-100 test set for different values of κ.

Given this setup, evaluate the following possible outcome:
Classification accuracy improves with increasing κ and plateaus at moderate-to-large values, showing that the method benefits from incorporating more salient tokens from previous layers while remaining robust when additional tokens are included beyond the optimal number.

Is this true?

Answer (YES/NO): NO